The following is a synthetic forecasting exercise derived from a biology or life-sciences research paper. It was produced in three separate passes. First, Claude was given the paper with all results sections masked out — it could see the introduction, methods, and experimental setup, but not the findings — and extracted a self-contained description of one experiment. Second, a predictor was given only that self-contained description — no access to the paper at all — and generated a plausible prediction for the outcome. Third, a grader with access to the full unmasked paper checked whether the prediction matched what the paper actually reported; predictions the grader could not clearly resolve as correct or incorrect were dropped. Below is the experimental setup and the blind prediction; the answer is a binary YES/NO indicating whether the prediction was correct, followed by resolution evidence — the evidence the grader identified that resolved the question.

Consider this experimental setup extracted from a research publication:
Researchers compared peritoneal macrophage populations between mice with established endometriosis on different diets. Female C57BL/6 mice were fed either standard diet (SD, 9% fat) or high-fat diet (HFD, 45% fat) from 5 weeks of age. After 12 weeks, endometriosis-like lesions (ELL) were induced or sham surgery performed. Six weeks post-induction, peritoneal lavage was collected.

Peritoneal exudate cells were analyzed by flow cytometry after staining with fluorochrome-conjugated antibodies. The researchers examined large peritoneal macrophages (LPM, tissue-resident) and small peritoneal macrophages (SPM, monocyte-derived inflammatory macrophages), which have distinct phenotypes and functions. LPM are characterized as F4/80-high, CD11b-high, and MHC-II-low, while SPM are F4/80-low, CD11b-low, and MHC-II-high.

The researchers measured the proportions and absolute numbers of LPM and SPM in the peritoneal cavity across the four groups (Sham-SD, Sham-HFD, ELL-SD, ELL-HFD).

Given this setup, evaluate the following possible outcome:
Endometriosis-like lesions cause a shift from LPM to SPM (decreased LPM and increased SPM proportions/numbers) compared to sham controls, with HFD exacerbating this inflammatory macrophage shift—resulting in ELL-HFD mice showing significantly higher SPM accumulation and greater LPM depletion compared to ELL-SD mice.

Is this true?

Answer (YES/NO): NO